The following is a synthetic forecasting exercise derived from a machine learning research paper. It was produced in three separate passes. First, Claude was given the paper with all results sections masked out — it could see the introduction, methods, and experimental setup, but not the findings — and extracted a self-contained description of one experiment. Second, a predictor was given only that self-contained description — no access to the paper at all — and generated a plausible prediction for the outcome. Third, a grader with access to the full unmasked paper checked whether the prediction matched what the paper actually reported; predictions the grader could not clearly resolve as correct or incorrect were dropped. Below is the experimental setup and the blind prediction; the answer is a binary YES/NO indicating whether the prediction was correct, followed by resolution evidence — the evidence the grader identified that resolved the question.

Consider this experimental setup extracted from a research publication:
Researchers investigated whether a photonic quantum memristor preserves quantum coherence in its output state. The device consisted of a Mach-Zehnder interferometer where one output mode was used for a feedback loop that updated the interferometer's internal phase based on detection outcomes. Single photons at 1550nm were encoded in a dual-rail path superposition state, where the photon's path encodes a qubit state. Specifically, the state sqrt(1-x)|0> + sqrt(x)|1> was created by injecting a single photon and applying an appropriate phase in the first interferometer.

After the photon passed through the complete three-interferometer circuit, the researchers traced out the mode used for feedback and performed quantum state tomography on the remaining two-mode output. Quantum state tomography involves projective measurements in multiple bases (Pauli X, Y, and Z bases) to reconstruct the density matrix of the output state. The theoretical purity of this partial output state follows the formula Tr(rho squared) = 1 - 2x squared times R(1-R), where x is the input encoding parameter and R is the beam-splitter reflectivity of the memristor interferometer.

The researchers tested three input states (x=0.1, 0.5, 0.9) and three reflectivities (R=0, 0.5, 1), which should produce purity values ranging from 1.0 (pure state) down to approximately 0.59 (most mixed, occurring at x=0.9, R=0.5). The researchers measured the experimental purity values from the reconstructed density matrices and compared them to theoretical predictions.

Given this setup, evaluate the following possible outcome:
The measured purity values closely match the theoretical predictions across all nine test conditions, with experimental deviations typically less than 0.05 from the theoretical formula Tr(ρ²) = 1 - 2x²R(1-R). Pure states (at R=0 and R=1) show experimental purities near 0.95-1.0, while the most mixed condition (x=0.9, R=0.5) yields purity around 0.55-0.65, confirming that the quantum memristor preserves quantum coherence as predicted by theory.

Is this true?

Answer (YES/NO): NO